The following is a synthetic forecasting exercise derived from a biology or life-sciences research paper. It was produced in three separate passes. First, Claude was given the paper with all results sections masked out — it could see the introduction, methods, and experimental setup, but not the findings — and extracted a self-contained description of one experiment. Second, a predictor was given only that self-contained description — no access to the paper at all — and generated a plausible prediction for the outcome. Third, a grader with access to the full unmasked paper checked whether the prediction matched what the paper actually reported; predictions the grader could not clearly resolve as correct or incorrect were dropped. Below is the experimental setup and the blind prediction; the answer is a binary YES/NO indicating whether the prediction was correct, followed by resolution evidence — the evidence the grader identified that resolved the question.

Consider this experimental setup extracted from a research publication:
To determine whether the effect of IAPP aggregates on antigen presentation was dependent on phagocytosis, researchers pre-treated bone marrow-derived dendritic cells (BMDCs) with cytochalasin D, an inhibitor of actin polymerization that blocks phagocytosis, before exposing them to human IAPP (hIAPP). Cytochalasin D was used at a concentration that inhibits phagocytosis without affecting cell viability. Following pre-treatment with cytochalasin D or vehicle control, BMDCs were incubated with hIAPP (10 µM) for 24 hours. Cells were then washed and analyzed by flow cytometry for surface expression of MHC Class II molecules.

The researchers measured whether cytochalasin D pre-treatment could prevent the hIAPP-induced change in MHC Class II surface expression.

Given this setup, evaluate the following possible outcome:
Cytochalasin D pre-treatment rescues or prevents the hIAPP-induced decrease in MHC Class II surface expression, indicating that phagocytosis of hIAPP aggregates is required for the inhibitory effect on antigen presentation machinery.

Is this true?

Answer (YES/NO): NO